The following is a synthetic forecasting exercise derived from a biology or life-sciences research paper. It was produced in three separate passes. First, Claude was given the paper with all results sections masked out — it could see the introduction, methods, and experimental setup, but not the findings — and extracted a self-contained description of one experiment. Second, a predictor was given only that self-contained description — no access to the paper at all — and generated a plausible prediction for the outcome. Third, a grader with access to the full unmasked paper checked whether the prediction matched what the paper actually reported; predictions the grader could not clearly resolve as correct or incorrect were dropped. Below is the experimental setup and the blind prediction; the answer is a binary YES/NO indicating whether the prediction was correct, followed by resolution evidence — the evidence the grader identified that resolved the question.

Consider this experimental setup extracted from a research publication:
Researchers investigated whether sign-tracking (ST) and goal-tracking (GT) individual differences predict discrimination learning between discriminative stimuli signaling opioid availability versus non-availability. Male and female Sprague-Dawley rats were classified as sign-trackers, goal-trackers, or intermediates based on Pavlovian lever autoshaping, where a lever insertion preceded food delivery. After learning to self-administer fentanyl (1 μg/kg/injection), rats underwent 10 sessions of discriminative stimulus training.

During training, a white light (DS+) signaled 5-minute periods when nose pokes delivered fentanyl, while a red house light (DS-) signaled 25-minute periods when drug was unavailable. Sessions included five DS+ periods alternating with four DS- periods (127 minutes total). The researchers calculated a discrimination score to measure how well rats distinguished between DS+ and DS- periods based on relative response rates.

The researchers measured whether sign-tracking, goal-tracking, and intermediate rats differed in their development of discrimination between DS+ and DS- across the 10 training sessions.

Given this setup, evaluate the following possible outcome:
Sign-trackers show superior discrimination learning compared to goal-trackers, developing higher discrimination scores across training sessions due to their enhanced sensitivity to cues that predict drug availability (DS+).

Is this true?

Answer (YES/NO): NO